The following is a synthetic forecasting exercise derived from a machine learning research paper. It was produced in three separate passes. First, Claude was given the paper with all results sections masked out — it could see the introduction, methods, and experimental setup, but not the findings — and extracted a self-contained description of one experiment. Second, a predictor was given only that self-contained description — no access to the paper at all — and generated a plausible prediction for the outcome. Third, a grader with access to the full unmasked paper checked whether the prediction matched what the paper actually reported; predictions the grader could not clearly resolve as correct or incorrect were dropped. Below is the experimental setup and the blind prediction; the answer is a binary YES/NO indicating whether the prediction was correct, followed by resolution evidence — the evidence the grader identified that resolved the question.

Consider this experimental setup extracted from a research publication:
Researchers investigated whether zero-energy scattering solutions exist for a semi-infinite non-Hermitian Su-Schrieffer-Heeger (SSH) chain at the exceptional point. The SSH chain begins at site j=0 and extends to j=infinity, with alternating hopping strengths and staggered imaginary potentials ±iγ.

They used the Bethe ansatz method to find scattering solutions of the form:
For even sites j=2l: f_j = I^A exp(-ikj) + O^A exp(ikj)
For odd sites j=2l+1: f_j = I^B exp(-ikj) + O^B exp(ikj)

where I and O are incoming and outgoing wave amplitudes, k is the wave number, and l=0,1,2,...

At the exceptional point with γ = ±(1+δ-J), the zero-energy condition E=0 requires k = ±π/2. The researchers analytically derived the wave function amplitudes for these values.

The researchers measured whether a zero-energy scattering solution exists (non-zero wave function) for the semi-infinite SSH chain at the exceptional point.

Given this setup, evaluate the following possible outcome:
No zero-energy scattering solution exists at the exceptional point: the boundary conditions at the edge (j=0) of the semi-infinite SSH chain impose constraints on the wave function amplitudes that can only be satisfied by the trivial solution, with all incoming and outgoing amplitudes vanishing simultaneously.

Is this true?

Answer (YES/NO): YES